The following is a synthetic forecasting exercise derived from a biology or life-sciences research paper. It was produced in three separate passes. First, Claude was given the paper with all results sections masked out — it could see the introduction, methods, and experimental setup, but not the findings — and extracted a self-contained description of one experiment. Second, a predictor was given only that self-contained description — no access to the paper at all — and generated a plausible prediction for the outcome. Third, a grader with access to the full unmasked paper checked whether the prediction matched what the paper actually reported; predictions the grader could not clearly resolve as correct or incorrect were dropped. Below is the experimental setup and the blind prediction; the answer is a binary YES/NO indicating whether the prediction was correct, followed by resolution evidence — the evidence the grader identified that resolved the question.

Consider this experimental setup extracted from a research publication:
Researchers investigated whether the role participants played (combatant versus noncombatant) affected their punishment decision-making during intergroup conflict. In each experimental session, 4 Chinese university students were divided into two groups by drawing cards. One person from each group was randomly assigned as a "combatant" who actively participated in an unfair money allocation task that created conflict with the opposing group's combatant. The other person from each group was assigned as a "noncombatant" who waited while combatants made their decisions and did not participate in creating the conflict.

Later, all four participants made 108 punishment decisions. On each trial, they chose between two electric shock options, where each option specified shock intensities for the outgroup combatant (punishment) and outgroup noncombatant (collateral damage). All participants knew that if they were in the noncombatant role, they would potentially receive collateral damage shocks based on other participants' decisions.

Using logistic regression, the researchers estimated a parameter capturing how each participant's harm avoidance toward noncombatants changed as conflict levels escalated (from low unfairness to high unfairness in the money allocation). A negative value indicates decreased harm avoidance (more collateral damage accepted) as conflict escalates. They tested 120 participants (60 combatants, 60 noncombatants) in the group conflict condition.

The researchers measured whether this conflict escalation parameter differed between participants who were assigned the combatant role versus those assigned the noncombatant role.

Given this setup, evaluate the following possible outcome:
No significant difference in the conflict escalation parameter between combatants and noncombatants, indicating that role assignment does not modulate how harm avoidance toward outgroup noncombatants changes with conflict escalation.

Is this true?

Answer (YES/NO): YES